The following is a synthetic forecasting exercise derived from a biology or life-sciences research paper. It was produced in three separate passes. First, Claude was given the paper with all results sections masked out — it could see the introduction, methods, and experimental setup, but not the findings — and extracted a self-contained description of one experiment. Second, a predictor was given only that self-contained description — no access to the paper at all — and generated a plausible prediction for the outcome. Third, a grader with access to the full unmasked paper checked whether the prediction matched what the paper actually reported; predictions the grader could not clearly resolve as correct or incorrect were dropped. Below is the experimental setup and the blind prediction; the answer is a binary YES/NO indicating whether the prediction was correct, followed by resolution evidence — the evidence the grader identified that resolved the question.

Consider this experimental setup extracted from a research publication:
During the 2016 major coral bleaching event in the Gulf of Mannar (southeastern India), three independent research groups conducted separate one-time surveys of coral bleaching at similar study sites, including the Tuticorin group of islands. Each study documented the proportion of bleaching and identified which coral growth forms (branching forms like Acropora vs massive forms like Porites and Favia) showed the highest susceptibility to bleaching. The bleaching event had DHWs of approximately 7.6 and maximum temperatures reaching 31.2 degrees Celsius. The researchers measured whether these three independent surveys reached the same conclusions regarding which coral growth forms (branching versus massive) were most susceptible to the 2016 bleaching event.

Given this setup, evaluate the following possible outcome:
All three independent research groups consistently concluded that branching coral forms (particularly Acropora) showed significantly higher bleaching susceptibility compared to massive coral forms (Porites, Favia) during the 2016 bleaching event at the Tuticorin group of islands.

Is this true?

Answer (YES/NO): NO